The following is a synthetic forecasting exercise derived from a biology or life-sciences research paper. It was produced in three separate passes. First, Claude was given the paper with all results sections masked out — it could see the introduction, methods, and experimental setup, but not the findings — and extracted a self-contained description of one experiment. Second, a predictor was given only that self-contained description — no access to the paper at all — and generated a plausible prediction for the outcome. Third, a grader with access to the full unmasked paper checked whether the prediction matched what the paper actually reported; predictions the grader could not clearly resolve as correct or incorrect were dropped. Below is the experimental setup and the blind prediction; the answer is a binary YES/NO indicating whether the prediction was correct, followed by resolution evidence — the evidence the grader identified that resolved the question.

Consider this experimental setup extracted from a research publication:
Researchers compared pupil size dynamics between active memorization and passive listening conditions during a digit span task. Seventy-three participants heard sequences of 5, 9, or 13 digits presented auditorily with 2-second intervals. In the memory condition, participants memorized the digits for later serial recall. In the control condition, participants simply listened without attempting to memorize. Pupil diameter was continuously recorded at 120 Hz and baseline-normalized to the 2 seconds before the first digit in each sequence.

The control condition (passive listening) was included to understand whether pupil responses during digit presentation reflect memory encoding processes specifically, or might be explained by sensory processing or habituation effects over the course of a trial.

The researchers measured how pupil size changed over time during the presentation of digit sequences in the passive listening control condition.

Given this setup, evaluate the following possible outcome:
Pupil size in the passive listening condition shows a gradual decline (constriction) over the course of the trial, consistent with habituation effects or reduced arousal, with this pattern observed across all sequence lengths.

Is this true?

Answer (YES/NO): YES